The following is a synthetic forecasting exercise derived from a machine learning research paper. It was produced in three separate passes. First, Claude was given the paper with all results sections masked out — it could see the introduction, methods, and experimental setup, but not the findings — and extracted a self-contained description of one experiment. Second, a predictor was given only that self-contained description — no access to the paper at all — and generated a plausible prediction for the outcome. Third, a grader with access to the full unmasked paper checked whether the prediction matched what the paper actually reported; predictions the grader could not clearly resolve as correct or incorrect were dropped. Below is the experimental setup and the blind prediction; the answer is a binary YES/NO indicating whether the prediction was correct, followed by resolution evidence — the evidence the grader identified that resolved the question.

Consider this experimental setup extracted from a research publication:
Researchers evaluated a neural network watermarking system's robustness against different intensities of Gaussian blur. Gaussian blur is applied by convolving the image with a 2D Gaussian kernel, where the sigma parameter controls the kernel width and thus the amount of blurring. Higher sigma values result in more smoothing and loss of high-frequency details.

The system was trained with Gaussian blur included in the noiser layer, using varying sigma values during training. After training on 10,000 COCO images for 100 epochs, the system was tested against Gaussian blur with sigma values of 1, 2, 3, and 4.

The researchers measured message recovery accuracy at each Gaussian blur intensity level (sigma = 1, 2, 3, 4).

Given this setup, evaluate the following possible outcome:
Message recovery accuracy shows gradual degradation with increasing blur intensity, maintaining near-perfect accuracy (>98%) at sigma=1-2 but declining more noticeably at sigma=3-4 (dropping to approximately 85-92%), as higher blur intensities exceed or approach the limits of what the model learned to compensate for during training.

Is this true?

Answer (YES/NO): NO